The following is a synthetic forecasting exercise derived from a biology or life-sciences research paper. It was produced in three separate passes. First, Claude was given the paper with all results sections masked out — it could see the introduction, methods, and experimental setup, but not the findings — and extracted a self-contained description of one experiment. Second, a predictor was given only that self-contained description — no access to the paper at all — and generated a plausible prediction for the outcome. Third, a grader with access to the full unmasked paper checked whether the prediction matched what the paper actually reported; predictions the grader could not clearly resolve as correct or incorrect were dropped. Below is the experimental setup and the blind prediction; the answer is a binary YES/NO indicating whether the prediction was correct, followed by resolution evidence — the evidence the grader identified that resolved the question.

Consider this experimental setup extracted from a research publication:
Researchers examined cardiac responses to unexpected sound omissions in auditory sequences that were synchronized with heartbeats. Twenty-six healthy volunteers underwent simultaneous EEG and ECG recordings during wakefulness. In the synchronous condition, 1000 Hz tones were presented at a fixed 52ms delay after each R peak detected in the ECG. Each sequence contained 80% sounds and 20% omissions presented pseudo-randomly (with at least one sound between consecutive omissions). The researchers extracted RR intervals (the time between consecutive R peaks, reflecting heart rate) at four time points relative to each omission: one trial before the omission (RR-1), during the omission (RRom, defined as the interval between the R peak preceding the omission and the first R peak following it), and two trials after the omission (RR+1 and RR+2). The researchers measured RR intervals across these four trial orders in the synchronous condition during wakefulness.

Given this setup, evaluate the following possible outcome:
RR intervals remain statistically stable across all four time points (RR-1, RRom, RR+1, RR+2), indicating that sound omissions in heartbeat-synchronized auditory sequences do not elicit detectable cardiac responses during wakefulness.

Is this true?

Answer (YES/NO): NO